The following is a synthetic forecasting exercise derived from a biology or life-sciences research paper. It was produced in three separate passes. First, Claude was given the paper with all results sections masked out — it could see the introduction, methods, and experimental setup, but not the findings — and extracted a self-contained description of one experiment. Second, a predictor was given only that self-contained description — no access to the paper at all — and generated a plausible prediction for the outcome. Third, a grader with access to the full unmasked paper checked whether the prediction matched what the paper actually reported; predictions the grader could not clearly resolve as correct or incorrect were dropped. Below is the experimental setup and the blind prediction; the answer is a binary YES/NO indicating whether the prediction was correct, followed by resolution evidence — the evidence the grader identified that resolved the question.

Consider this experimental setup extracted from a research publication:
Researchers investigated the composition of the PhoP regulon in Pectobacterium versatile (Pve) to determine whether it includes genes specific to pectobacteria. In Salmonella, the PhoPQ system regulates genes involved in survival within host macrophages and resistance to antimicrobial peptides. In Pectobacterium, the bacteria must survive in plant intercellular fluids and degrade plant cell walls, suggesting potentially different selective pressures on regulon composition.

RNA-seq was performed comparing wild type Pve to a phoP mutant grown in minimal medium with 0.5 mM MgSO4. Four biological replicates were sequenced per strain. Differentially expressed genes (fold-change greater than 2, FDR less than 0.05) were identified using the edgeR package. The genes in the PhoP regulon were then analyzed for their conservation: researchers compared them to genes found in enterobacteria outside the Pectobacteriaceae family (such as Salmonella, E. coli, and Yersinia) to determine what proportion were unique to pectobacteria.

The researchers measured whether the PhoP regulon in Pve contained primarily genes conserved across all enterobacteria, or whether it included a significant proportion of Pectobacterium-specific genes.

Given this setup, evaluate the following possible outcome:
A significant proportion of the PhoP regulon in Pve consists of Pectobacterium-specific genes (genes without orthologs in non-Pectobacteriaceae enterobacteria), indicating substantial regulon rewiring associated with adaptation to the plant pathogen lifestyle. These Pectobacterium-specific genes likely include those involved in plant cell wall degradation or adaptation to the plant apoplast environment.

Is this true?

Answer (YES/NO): YES